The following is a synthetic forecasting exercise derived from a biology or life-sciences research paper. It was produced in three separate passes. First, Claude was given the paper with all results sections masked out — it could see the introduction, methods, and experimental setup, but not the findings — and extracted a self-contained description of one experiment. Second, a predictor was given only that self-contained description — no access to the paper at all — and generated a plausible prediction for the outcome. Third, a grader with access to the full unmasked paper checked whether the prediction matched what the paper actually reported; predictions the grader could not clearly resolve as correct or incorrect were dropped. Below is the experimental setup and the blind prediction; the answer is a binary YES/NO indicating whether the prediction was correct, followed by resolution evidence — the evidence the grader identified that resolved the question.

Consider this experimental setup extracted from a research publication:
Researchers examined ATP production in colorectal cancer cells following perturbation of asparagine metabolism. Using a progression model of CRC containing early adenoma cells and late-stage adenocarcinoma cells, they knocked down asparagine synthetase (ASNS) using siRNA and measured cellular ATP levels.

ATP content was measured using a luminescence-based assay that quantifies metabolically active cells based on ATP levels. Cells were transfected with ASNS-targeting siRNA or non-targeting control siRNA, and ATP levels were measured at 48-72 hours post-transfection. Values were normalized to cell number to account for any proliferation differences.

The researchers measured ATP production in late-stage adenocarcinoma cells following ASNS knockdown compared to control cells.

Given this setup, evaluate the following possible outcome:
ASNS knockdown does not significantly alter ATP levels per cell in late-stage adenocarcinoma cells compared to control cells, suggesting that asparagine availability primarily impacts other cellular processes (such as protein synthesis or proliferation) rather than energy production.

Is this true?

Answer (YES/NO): NO